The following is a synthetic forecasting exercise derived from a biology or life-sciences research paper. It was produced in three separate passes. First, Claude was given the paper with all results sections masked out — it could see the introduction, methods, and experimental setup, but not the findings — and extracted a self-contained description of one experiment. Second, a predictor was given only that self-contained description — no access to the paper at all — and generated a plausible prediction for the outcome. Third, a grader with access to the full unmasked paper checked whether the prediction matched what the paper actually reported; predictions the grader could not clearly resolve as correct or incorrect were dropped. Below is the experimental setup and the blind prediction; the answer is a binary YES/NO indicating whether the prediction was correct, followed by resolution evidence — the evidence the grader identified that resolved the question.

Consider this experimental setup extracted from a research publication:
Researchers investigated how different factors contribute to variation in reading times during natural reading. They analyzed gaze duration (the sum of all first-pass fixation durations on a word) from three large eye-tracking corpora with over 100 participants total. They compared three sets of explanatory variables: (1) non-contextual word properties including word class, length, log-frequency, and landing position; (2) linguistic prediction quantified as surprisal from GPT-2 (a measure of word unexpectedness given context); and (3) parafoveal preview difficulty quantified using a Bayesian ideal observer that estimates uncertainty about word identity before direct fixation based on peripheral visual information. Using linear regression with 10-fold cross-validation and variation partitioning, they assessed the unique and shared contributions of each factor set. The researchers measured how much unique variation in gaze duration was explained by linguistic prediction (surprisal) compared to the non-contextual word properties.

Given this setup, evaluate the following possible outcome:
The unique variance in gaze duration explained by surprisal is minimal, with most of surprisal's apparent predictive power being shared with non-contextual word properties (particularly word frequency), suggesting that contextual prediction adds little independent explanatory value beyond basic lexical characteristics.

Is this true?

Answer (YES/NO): NO